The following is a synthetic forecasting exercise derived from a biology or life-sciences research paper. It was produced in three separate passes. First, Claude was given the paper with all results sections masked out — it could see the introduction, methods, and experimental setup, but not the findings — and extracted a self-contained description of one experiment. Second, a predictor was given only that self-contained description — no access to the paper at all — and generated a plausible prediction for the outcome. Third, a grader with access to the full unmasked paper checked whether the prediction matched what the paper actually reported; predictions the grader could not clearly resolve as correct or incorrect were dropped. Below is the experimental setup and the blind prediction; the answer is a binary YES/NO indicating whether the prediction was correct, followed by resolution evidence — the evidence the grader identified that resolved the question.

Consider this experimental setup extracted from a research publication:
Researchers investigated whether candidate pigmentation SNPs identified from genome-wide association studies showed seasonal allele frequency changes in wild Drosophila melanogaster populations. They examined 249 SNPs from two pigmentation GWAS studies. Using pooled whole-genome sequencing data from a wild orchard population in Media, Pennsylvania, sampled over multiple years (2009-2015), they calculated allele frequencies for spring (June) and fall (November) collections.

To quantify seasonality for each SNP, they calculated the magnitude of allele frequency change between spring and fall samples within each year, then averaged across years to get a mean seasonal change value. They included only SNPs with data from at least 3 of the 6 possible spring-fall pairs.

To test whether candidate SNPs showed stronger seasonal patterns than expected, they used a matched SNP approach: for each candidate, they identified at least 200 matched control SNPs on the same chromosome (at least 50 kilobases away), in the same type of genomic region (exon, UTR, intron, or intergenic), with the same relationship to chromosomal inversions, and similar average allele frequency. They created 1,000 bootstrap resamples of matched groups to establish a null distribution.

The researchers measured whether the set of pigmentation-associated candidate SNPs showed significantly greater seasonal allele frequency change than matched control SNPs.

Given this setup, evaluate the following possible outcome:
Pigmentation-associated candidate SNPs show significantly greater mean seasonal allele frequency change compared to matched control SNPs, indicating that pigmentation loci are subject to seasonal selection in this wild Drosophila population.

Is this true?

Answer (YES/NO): NO